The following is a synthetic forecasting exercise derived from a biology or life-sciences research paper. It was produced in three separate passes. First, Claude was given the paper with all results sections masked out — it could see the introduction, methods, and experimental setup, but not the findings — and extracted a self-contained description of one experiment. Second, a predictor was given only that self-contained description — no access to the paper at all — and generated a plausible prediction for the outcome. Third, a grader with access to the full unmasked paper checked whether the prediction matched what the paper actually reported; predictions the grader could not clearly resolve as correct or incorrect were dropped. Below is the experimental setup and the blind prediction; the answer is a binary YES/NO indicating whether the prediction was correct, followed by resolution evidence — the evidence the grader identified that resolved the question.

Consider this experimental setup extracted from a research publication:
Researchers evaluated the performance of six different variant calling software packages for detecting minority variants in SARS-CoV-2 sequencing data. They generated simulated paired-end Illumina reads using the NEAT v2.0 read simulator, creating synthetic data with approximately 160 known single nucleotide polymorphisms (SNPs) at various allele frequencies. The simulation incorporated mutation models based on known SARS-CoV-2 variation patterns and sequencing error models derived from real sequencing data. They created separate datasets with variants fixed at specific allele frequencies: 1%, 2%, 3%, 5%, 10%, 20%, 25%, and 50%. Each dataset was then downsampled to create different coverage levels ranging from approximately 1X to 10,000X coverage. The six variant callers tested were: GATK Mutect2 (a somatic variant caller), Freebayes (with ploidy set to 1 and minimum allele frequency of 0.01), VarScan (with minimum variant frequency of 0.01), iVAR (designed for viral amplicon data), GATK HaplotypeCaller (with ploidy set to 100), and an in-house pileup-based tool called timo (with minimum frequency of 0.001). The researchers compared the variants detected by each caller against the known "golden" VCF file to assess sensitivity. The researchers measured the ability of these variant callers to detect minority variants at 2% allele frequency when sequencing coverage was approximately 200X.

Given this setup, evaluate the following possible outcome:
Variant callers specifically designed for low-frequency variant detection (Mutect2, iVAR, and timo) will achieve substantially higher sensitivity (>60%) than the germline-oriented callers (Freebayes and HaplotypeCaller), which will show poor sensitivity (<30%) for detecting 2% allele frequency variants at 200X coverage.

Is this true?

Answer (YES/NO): NO